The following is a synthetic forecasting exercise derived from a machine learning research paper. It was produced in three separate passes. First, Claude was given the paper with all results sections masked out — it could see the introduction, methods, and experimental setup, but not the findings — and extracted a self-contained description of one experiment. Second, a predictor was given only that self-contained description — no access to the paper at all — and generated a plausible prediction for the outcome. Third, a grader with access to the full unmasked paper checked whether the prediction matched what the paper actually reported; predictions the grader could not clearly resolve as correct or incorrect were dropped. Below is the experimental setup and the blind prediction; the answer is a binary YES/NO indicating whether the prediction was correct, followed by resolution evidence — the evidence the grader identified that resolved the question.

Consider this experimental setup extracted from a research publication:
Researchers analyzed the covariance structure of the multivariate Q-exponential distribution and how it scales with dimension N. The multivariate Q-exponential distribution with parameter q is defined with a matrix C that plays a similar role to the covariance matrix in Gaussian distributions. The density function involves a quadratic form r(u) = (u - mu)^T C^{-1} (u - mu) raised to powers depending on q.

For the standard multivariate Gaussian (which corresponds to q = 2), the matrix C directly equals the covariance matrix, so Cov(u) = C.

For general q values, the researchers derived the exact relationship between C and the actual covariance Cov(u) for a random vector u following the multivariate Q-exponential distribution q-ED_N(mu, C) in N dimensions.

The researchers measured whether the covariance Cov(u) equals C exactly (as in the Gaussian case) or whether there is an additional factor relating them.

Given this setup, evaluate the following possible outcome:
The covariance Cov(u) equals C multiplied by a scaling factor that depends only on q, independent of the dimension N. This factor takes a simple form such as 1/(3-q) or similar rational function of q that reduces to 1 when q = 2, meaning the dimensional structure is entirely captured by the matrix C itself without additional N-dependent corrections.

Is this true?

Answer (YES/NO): NO